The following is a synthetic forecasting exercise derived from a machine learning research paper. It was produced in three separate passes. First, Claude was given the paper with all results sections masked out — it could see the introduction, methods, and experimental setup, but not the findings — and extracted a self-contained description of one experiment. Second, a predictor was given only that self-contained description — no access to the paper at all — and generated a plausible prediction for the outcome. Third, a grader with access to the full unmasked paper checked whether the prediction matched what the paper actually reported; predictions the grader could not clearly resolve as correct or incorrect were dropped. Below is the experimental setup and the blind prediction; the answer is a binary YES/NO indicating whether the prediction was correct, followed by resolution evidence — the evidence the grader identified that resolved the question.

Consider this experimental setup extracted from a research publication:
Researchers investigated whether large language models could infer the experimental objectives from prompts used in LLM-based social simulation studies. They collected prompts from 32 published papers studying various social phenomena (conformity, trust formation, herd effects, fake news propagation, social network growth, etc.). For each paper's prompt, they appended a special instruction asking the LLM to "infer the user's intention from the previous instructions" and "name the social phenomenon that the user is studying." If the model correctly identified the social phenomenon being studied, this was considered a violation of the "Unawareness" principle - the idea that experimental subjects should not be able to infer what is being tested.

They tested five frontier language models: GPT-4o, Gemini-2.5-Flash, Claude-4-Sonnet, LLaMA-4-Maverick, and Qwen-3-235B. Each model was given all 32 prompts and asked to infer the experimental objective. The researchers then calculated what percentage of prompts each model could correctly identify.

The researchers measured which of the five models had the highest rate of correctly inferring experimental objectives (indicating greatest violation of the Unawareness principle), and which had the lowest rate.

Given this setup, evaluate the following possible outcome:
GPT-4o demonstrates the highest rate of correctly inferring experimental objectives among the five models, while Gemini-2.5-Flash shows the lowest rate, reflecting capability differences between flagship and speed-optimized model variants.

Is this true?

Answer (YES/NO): NO